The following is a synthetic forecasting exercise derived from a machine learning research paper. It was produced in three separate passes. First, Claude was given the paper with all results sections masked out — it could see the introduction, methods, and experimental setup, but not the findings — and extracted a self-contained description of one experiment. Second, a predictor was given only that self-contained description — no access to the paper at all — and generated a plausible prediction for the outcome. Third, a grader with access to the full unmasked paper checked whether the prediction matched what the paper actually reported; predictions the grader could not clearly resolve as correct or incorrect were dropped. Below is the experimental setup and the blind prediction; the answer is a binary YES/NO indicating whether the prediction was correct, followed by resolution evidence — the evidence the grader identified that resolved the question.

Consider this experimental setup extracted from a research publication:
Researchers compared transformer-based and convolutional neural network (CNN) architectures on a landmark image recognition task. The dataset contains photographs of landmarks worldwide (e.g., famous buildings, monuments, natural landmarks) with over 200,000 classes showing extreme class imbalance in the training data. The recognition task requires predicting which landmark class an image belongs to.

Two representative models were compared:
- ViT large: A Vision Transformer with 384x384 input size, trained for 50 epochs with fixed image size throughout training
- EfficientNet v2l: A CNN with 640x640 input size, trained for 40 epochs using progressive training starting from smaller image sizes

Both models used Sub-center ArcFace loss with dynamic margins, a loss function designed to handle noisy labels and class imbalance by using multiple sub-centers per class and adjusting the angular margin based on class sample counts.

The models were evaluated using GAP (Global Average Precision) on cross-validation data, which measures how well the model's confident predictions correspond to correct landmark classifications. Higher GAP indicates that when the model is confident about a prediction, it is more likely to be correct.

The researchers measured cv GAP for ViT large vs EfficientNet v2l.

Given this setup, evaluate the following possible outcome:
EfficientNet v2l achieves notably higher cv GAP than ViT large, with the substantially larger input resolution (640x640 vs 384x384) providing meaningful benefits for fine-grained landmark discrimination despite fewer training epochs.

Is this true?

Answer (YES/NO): NO